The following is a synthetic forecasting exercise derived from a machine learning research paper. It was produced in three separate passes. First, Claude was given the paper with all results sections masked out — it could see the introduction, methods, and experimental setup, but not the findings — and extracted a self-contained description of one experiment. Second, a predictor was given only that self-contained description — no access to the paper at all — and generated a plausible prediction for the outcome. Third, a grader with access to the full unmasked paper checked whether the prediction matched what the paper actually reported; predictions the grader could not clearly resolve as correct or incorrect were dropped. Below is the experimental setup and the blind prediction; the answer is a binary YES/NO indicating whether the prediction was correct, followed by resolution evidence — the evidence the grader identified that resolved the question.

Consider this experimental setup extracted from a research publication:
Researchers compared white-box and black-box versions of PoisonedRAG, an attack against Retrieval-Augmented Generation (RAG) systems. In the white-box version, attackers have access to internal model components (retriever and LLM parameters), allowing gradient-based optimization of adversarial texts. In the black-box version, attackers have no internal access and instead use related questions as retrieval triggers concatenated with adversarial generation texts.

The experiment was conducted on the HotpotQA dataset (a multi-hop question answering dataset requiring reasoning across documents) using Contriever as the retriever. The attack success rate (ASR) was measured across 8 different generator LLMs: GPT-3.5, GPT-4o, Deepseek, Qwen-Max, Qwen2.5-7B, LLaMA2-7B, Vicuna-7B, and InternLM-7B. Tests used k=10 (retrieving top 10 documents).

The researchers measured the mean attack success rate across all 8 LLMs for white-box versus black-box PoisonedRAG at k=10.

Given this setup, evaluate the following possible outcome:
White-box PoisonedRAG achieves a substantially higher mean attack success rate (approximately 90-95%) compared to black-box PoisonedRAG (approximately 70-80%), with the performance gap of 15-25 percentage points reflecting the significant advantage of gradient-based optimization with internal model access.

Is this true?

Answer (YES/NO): NO